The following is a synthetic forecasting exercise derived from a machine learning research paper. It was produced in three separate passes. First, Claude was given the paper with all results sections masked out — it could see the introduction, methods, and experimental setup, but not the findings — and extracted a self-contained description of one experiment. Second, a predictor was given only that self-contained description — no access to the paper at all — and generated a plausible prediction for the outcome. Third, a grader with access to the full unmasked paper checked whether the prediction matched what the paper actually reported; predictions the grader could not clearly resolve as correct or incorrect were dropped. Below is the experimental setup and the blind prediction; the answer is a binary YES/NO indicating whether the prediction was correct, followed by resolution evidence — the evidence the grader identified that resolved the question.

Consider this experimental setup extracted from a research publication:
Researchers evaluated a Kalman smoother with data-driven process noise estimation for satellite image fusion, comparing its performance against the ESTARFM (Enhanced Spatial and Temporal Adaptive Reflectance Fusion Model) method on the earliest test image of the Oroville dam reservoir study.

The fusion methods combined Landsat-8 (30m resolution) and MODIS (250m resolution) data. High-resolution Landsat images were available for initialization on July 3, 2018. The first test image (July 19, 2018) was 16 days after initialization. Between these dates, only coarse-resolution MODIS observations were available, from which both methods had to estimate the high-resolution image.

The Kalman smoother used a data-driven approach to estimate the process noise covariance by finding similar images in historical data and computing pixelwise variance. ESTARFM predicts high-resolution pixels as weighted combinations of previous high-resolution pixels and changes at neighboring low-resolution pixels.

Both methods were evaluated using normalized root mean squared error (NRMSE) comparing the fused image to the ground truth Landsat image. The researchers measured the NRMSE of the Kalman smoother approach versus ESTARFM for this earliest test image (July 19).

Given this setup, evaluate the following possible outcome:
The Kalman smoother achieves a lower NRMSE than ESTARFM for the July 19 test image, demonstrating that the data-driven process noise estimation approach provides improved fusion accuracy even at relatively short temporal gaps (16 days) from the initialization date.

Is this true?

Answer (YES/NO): NO